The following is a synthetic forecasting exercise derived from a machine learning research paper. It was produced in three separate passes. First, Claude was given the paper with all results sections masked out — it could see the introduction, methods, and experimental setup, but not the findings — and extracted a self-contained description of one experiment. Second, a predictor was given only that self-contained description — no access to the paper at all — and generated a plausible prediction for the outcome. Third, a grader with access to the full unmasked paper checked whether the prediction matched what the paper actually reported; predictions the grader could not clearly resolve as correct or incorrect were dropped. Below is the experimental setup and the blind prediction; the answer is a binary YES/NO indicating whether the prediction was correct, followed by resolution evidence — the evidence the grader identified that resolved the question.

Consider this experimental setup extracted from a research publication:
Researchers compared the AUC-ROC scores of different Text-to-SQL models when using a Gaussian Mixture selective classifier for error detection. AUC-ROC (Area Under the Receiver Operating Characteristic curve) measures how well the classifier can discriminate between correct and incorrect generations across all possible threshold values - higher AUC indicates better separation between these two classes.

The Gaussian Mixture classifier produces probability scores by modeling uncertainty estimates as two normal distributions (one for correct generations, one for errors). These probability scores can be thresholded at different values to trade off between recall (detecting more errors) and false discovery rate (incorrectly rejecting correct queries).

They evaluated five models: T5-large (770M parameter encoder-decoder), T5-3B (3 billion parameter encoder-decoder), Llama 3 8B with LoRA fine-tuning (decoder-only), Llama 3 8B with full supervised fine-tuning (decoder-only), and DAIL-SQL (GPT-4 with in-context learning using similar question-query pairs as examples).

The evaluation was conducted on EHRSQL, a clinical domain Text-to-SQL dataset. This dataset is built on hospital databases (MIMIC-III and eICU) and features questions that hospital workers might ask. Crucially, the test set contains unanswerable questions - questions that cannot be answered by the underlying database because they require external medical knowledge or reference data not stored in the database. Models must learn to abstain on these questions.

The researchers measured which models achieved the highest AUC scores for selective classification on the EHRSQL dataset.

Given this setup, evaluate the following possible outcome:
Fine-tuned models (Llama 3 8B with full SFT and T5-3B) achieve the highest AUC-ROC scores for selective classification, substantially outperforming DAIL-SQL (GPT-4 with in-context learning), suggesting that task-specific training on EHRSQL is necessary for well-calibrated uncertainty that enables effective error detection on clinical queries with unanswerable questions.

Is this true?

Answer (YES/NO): NO